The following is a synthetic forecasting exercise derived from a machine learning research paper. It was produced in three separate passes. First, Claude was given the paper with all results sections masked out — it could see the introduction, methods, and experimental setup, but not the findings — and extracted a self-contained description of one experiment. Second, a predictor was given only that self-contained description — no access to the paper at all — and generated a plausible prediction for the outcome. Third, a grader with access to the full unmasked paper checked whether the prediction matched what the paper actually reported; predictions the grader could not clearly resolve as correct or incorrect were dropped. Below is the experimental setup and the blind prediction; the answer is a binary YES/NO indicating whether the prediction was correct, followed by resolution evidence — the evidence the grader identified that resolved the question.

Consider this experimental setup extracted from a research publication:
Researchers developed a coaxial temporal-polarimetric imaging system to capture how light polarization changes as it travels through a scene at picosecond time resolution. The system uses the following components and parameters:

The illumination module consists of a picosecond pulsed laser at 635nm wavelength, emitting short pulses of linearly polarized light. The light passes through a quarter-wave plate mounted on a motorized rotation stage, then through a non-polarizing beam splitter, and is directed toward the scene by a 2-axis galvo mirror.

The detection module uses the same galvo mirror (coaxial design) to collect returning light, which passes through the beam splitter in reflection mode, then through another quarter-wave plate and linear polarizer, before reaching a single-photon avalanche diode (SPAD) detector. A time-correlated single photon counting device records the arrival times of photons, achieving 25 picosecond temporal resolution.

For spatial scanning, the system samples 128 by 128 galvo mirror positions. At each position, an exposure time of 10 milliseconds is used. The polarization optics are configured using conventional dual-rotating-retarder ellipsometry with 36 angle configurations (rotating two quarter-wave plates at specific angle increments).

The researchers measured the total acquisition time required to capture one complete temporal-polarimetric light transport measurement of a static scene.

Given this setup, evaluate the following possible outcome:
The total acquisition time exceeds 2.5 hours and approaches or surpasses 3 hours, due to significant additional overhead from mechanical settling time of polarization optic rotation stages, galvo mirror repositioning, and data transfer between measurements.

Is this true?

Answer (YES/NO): YES